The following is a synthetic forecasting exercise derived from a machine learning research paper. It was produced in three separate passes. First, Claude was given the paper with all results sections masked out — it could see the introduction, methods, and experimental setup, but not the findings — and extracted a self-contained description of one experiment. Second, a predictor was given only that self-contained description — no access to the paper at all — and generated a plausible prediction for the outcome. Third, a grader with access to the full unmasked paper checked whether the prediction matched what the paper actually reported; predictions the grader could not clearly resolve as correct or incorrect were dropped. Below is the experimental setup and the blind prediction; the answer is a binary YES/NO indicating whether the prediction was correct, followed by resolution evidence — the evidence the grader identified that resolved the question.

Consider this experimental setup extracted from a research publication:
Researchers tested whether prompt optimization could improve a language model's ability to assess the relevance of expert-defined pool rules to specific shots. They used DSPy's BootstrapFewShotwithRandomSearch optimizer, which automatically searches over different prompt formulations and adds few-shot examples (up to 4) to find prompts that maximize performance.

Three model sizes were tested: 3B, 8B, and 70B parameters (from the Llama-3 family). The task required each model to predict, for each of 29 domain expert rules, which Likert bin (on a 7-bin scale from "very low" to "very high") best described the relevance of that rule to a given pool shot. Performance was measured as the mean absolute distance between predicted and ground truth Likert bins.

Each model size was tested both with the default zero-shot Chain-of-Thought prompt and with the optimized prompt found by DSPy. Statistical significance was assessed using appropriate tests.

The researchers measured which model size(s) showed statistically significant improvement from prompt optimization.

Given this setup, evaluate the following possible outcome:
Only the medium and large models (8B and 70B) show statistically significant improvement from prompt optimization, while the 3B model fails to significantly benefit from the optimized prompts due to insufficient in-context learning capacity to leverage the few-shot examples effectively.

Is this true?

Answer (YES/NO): NO